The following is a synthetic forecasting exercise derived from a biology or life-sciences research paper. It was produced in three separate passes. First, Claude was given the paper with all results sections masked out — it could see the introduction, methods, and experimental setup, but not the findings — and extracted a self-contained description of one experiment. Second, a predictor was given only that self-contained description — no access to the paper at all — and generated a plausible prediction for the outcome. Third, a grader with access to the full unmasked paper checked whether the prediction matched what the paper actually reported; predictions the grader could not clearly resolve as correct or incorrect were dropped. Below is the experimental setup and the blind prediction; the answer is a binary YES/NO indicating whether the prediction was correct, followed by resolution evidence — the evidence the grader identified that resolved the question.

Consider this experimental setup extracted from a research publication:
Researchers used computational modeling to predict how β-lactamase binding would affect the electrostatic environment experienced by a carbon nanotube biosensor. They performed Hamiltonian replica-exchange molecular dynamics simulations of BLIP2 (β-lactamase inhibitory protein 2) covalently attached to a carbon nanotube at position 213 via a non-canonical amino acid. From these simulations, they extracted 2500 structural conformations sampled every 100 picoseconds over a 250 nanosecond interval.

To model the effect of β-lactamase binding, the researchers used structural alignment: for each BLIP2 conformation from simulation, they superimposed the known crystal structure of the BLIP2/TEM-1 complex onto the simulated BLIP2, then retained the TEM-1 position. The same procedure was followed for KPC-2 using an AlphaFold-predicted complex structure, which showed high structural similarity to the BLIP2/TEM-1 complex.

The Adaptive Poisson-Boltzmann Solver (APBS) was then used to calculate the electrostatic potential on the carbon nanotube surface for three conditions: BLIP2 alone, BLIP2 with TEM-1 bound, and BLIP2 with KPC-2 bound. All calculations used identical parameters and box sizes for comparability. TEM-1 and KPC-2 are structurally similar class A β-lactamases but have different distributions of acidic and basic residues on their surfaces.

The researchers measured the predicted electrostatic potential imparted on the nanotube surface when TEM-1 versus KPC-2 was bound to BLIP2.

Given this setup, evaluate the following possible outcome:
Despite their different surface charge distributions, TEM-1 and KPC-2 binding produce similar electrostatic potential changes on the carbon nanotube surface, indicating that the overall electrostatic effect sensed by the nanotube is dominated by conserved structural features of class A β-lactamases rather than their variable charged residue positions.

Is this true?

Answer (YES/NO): NO